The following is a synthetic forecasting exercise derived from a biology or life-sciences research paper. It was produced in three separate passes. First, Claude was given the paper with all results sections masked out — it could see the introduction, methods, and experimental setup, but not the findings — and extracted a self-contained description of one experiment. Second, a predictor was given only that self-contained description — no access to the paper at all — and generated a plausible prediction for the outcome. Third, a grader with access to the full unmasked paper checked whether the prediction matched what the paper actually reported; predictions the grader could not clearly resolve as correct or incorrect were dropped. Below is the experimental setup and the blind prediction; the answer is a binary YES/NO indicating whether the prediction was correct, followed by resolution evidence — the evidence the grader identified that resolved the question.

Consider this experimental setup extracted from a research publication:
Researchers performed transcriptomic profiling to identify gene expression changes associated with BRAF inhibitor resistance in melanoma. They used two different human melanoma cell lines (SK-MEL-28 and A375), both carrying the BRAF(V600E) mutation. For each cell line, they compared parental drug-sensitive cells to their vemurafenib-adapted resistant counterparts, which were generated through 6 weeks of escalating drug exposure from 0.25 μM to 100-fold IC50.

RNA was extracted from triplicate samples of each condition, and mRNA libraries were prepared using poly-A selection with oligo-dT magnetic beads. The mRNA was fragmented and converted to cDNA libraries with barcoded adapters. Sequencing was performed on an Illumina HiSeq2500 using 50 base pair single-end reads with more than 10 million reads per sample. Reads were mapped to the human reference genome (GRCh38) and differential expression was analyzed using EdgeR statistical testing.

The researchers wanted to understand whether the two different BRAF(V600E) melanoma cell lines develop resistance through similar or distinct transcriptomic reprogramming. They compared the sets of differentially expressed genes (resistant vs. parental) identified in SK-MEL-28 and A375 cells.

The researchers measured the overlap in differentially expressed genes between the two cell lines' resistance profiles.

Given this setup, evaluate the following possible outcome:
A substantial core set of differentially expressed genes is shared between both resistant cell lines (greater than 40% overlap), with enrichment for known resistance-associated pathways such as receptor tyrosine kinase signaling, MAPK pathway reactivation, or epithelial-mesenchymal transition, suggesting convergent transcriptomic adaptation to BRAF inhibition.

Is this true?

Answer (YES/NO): YES